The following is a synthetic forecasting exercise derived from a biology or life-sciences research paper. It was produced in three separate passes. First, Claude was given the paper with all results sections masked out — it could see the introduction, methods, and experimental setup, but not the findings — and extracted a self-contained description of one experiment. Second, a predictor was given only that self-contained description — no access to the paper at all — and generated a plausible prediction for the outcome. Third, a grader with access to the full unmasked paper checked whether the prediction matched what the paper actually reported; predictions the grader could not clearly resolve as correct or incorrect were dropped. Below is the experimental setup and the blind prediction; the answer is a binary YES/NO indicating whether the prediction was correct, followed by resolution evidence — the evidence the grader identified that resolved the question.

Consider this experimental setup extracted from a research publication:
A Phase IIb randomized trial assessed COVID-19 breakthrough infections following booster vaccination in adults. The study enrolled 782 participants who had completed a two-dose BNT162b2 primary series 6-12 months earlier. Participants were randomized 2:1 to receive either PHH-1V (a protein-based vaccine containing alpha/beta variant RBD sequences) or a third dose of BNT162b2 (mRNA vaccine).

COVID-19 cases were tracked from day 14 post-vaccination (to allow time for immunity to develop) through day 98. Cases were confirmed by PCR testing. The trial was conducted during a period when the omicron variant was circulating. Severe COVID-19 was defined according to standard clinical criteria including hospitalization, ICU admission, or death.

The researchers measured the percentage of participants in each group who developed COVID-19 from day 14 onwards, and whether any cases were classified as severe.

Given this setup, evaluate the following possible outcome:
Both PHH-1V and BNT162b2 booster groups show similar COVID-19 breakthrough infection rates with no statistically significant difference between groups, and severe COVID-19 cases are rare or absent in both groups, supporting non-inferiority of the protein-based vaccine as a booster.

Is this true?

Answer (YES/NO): YES